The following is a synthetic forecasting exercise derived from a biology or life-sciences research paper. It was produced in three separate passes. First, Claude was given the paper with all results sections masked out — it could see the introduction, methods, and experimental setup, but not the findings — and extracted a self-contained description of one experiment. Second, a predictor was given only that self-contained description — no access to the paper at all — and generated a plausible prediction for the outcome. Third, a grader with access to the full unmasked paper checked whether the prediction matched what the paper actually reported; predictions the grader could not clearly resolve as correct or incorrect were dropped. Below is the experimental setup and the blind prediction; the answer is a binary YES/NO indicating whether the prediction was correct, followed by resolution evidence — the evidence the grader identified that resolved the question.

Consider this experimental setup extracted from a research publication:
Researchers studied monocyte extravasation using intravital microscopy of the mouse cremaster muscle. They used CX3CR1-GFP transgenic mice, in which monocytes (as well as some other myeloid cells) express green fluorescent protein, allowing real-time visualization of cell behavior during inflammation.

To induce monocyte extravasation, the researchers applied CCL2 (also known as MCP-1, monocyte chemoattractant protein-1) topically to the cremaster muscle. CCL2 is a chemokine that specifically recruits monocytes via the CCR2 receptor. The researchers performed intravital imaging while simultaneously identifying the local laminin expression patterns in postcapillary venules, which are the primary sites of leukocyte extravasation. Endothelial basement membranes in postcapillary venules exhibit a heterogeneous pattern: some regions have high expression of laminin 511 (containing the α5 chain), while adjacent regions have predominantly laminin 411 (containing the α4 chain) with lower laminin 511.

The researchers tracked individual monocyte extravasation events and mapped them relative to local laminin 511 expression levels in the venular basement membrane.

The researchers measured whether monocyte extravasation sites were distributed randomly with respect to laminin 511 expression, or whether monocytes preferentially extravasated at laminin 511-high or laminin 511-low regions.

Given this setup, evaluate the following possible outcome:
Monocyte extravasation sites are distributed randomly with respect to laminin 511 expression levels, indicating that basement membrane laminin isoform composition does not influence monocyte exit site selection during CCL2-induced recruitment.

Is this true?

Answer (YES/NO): NO